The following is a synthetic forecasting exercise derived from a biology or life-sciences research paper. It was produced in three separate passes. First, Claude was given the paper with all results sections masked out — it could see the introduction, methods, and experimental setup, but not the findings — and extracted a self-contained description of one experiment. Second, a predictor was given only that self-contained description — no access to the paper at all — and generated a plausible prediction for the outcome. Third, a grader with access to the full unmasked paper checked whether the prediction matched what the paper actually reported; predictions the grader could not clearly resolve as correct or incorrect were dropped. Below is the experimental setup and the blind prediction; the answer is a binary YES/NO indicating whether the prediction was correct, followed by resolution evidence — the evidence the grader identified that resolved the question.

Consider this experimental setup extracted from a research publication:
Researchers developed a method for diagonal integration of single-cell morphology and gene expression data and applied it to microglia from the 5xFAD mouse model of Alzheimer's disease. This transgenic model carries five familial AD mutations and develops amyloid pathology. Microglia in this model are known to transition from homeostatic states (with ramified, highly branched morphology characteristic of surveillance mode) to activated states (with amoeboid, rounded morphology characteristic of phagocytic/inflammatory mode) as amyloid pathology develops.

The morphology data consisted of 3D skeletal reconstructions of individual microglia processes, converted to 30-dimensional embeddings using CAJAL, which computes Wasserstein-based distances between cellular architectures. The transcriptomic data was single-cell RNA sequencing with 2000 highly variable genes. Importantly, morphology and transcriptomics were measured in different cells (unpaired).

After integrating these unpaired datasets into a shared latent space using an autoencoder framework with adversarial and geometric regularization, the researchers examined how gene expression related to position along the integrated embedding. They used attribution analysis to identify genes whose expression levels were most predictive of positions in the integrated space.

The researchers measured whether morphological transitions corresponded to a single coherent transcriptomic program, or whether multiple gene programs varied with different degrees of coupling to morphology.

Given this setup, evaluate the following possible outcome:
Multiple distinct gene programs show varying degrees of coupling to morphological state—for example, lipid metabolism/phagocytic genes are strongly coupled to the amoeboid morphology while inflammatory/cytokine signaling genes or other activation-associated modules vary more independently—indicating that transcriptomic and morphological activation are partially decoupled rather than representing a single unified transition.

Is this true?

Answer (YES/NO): YES